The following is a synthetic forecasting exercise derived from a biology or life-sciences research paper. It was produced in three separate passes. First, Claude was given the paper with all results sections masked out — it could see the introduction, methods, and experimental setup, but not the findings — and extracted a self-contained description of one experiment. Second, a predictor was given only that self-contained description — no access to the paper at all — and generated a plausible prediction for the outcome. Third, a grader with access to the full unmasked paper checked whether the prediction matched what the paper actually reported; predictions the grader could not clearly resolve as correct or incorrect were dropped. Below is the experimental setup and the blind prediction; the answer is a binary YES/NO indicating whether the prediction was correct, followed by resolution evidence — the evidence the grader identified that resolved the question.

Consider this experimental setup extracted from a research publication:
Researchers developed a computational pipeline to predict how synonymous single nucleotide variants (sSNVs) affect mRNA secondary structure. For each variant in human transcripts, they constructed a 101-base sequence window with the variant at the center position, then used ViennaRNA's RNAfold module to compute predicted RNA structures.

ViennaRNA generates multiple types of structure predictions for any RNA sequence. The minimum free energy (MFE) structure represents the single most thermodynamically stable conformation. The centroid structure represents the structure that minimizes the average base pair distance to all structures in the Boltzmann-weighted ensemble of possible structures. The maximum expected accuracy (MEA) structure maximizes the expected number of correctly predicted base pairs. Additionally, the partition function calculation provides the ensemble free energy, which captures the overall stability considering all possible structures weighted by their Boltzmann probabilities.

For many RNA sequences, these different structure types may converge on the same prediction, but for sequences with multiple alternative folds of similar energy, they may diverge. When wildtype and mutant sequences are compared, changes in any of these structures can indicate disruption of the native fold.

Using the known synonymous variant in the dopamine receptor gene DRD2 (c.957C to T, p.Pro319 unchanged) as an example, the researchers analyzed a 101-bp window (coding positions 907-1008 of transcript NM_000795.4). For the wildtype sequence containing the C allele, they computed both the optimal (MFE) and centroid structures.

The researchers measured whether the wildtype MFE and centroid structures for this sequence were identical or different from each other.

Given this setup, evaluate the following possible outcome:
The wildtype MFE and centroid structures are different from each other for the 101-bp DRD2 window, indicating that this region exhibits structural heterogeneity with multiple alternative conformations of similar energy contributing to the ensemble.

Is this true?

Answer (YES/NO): NO